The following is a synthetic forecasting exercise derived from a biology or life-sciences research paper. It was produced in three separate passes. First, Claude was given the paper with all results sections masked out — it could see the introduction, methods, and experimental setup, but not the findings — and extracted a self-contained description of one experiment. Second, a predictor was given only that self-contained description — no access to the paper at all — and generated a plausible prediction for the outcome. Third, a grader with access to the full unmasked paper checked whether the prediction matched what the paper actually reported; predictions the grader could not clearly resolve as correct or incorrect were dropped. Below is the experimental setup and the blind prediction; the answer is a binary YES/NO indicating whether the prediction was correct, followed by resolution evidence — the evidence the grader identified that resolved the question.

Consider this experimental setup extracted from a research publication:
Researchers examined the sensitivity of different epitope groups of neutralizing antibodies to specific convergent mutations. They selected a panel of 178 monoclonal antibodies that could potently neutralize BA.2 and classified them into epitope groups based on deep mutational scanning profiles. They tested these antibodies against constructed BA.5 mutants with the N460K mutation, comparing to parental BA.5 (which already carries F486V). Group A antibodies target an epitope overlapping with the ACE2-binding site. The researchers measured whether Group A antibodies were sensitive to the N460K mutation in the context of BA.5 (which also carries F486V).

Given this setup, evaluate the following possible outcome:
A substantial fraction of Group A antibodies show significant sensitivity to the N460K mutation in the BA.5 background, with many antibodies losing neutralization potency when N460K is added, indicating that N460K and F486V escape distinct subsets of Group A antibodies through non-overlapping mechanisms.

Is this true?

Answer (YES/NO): YES